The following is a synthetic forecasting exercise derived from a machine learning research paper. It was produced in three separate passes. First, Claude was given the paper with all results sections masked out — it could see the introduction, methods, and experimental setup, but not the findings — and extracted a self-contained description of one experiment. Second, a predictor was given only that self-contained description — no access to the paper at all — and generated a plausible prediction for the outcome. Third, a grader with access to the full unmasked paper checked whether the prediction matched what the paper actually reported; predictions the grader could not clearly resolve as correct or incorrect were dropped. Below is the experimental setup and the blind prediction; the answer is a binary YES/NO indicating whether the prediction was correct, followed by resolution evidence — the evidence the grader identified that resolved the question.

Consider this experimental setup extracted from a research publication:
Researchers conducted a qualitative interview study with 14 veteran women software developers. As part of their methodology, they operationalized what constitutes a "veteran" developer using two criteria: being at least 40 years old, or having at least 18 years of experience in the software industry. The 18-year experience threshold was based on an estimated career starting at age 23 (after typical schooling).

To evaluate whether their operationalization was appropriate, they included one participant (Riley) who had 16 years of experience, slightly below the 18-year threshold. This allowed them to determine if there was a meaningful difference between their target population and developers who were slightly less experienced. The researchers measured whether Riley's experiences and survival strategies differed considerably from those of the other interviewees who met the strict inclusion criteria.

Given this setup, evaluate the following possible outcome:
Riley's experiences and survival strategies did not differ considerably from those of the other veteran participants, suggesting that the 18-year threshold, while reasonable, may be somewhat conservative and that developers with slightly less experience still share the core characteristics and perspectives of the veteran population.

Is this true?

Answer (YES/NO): YES